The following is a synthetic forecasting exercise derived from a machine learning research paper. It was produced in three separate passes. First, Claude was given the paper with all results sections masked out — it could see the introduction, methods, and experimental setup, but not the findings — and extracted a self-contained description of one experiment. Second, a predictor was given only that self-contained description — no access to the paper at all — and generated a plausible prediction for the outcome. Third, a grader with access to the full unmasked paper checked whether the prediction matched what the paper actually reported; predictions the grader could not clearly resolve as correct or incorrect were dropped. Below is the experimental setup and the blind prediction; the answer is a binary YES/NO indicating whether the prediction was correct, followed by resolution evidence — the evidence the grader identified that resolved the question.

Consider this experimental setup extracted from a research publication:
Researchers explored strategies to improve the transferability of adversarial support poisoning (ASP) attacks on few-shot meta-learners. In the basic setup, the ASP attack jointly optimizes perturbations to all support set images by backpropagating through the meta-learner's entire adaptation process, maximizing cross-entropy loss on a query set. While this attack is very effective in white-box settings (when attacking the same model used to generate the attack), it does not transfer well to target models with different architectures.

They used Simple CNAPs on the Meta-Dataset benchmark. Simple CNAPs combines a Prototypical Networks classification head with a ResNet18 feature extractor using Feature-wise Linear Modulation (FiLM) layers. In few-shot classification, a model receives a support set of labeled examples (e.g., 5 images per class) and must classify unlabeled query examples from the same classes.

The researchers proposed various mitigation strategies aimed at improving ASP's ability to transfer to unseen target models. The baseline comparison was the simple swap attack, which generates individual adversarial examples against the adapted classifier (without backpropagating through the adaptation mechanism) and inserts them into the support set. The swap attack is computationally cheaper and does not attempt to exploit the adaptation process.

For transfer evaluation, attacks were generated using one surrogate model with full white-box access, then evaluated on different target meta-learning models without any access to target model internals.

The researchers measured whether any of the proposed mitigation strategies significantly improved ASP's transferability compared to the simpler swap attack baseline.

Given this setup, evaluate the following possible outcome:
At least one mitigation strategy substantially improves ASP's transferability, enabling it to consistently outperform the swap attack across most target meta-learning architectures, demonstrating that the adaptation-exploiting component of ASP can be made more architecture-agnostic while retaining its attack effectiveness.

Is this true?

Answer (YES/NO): NO